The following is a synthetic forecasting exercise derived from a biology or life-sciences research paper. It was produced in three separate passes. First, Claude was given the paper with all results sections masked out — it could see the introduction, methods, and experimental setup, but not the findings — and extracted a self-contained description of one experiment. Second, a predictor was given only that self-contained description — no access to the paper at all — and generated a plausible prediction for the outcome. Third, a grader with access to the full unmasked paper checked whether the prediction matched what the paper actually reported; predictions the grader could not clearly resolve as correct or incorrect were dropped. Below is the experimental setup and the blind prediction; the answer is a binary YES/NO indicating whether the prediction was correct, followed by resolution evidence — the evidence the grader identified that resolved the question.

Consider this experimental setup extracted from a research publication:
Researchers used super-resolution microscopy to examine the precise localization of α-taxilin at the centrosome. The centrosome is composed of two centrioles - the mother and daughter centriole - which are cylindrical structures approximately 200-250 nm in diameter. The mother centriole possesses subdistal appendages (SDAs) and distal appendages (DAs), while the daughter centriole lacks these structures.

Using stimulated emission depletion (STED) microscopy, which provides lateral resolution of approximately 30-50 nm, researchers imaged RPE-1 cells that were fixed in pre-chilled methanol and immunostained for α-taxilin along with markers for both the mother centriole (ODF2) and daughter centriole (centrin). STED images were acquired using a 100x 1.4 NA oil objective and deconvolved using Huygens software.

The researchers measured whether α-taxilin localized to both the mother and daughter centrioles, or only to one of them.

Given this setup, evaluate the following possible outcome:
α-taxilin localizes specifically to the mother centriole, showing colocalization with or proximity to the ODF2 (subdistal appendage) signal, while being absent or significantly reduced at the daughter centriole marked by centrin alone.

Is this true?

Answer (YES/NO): YES